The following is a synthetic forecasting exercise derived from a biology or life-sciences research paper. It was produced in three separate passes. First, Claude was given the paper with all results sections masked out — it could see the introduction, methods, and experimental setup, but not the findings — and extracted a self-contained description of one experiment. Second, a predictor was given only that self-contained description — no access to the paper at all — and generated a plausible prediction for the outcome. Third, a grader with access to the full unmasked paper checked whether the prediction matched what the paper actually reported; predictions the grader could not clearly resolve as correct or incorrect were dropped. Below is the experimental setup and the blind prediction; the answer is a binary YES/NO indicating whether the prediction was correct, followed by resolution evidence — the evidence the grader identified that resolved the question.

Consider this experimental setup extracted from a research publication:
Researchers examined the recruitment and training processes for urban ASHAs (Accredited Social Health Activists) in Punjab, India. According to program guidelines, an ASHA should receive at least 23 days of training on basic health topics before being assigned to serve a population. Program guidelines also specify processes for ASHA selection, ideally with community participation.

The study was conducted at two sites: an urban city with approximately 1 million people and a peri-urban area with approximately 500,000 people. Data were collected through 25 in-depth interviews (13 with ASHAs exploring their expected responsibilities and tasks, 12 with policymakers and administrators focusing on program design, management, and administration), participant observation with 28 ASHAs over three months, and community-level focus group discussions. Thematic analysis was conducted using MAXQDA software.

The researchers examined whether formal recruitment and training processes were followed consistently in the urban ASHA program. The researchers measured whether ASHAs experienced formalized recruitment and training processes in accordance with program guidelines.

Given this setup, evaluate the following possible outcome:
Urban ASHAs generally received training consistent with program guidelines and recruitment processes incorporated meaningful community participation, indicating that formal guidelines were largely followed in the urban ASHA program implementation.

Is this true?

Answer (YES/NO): NO